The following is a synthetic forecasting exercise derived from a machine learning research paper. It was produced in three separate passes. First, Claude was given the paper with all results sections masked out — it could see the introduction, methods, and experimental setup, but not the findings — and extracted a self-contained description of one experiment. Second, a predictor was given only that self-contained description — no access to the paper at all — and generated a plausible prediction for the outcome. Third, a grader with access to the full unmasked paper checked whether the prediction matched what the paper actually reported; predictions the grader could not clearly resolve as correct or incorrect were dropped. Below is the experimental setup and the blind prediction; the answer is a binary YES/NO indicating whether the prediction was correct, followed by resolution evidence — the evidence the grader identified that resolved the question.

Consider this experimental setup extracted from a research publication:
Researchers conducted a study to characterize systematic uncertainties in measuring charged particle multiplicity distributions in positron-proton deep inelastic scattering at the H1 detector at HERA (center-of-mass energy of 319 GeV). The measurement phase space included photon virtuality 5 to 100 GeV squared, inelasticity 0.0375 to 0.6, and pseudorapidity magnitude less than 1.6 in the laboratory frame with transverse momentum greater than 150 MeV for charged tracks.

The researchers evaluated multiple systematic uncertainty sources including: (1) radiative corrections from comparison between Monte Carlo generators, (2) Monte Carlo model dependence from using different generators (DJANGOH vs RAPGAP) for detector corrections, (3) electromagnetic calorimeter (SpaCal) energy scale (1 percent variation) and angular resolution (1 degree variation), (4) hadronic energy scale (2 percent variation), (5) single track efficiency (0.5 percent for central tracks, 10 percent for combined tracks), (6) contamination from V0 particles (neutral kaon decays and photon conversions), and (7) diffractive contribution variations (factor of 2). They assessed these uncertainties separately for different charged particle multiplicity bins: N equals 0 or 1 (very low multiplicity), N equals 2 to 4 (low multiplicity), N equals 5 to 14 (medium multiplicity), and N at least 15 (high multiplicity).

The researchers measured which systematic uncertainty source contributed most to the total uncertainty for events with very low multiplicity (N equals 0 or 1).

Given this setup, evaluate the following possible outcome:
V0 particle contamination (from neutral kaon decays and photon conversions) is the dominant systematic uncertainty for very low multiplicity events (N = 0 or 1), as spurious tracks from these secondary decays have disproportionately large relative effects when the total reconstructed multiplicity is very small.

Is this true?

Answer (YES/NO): NO